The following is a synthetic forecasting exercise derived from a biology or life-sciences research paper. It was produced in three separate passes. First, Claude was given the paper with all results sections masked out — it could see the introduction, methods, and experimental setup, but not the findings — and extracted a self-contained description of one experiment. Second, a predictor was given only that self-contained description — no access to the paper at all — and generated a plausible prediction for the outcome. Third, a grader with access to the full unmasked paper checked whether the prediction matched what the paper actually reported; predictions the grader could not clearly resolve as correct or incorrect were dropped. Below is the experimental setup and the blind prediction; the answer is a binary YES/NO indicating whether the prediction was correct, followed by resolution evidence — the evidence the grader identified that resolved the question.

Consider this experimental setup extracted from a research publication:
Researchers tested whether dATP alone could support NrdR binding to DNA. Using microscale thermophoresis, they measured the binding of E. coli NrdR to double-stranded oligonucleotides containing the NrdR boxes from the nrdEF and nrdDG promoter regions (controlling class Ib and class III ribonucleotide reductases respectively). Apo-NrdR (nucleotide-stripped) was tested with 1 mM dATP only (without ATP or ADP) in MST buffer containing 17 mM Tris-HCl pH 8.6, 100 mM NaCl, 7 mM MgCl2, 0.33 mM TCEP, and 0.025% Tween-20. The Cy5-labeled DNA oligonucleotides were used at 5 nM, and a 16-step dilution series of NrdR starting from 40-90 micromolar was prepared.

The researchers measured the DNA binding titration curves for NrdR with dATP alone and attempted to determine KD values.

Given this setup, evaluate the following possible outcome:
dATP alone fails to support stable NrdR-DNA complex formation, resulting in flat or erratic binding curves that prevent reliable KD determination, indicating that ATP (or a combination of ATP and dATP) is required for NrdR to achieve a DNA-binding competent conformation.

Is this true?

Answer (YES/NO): YES